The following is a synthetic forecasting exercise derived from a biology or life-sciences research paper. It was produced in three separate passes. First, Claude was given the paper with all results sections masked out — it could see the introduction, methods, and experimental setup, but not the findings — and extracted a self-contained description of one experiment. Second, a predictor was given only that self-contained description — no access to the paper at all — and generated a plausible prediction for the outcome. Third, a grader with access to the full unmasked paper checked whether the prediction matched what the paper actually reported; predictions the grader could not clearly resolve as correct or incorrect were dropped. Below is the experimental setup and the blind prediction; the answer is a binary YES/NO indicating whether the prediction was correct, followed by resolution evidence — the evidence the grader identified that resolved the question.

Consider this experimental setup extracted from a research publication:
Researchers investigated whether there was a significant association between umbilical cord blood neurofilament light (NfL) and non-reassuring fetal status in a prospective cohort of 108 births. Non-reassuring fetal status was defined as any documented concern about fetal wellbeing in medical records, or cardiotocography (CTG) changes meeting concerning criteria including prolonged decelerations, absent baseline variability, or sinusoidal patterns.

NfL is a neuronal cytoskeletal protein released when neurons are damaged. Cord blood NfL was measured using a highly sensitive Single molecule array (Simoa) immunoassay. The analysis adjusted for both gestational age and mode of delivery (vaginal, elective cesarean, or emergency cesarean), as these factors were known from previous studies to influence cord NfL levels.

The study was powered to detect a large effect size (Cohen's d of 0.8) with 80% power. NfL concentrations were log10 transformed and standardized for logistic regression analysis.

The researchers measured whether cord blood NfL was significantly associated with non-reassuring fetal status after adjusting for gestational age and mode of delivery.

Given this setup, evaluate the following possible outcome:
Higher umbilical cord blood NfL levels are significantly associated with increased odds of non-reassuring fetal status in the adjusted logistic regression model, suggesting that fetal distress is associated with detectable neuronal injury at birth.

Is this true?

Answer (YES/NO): YES